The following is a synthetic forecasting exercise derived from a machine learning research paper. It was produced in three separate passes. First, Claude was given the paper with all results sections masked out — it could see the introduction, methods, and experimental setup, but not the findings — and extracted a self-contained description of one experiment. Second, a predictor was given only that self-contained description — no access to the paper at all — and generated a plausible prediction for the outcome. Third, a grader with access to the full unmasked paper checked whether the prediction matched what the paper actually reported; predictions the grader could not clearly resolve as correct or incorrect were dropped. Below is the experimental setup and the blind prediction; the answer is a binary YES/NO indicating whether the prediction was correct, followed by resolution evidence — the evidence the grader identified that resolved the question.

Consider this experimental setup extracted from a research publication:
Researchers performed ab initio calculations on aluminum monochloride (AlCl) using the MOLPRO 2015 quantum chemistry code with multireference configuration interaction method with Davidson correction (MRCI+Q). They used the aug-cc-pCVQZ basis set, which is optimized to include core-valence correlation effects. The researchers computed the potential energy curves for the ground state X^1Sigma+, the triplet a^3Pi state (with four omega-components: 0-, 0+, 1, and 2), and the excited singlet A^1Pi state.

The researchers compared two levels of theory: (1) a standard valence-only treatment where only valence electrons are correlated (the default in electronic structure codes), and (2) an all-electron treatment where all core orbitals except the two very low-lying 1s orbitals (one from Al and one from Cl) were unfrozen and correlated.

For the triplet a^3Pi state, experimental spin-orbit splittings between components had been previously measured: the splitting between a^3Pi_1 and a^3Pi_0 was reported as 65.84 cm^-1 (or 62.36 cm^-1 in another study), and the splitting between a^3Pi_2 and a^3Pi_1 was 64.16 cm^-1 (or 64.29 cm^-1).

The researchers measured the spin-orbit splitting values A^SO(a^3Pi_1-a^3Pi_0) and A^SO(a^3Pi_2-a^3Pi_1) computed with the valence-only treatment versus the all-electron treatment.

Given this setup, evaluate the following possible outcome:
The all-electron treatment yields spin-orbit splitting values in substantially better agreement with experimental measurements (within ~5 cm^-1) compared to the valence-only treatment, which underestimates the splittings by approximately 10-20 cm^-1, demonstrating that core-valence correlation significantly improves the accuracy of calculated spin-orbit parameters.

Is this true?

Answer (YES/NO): NO